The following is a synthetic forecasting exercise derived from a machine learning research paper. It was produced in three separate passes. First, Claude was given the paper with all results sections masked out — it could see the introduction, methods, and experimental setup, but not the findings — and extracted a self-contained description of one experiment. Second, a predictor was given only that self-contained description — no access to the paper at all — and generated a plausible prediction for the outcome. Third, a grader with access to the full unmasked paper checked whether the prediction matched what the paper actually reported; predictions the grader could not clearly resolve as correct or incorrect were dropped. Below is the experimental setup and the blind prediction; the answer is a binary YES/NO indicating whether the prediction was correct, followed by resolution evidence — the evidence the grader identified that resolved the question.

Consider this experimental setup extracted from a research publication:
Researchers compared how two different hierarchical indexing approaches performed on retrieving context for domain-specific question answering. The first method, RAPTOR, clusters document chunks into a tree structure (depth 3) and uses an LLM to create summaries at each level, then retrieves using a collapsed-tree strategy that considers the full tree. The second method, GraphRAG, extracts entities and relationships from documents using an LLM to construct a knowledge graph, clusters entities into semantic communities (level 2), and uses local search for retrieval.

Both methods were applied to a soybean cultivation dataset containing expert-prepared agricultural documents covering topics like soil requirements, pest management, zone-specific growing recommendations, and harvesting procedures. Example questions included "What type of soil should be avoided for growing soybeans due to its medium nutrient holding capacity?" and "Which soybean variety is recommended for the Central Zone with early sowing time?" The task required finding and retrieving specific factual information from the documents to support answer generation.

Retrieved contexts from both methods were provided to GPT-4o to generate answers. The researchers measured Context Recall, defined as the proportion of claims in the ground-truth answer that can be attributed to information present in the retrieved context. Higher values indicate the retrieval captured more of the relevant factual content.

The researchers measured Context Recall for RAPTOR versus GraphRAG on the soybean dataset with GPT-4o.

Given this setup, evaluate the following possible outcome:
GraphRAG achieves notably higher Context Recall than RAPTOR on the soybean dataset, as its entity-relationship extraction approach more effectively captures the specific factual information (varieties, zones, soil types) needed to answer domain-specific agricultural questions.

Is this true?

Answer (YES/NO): NO